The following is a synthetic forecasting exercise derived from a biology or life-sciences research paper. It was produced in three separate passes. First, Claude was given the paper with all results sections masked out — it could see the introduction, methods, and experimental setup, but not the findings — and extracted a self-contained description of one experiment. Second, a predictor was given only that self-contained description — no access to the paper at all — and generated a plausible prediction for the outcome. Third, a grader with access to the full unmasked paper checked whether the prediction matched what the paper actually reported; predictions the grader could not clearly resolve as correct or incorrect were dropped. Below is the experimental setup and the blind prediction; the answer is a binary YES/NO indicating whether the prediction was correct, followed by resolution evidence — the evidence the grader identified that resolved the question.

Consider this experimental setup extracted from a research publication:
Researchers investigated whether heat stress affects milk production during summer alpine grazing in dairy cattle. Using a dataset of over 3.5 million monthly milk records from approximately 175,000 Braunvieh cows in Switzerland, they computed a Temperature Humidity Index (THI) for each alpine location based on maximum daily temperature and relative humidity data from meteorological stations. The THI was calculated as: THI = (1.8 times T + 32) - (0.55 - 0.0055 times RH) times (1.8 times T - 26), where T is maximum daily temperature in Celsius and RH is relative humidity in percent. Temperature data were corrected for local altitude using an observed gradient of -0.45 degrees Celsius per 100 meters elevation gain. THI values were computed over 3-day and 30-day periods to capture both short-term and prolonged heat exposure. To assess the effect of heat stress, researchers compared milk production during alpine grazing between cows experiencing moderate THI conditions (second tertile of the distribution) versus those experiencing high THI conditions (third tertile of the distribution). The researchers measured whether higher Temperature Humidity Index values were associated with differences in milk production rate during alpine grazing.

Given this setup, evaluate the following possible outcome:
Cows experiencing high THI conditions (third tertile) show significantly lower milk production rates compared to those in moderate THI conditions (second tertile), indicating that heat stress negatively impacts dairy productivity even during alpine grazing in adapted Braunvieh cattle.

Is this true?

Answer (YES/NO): NO